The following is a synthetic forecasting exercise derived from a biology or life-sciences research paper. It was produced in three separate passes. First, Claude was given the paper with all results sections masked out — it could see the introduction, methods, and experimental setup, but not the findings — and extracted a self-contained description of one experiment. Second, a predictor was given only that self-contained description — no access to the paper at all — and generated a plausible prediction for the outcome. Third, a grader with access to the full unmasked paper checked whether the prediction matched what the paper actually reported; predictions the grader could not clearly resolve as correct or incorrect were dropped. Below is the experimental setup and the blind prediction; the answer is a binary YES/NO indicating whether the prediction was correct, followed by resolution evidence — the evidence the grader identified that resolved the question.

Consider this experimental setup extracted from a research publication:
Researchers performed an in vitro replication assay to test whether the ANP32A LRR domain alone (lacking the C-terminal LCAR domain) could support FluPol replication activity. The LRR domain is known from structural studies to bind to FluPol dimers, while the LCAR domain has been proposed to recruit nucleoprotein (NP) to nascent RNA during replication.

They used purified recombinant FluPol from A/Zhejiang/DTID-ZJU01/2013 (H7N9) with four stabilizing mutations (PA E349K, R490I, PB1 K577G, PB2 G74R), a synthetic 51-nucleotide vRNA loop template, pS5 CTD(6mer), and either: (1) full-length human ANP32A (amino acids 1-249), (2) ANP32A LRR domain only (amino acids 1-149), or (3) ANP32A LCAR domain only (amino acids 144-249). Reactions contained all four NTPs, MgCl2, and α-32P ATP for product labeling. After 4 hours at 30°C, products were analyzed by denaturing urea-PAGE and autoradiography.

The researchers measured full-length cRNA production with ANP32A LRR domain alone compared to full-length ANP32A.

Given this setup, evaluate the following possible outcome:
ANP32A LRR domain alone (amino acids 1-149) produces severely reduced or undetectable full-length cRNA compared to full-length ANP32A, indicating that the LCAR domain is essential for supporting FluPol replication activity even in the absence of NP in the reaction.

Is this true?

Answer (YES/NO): YES